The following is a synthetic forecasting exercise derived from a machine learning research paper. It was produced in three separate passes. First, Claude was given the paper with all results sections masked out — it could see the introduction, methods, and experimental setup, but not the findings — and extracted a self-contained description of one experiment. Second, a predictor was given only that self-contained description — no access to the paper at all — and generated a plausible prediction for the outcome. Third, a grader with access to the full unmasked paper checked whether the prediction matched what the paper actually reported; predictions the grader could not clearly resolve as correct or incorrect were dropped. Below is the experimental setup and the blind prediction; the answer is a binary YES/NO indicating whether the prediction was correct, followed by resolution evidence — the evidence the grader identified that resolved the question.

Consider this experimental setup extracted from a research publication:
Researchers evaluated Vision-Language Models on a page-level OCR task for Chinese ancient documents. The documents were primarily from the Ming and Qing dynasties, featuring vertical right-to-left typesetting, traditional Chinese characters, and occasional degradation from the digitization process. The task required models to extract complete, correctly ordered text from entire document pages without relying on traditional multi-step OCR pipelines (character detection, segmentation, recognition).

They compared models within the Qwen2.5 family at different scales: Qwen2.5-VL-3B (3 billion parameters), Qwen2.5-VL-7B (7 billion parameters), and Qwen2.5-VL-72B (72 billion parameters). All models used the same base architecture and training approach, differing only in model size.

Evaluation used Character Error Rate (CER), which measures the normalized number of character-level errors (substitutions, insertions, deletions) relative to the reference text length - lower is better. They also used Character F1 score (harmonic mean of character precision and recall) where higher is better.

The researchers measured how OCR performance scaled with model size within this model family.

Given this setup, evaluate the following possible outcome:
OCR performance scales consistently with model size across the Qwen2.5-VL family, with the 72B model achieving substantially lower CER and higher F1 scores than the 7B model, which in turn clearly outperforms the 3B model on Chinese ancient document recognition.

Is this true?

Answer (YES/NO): NO